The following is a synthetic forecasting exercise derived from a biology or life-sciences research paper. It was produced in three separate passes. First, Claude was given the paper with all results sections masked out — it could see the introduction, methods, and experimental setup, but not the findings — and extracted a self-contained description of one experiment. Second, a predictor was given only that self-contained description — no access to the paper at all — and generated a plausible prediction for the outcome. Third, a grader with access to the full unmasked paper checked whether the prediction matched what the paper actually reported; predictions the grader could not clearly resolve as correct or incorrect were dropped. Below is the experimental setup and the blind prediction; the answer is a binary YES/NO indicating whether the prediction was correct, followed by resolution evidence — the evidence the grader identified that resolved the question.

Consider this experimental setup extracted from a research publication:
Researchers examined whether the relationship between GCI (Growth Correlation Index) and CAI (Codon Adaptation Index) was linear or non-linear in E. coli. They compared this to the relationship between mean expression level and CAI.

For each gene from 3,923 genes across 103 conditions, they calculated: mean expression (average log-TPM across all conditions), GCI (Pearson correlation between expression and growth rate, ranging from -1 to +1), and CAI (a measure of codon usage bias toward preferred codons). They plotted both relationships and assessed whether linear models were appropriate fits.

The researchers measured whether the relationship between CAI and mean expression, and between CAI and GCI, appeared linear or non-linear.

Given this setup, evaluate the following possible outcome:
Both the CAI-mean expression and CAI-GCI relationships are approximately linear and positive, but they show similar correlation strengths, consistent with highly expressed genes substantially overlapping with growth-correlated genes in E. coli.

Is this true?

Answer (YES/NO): NO